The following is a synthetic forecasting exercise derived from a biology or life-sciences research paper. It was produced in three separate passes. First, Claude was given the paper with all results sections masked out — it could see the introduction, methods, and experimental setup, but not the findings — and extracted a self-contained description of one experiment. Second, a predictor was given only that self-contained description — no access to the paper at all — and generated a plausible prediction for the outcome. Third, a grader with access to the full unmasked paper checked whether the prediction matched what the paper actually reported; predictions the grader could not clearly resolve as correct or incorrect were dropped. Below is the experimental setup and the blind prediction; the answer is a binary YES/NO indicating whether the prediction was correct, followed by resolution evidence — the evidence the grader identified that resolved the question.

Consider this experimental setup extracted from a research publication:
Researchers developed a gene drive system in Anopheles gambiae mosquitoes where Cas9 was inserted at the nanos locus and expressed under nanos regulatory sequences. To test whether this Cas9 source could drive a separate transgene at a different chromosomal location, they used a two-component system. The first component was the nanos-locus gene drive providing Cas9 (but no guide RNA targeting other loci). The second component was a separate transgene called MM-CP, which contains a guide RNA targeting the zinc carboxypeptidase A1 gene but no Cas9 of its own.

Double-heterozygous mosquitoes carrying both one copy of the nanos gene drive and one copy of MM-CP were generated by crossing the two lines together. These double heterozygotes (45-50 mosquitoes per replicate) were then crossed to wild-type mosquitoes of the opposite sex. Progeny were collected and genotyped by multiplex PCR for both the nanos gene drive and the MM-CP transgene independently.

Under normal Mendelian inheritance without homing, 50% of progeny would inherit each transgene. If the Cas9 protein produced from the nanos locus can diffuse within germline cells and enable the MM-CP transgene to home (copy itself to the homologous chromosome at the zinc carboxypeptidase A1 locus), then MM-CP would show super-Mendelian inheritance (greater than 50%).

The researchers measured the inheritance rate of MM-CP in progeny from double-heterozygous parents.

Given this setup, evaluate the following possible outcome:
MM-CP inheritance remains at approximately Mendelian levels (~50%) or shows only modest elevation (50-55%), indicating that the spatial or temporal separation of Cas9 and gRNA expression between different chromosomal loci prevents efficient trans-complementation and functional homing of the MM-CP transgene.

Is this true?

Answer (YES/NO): NO